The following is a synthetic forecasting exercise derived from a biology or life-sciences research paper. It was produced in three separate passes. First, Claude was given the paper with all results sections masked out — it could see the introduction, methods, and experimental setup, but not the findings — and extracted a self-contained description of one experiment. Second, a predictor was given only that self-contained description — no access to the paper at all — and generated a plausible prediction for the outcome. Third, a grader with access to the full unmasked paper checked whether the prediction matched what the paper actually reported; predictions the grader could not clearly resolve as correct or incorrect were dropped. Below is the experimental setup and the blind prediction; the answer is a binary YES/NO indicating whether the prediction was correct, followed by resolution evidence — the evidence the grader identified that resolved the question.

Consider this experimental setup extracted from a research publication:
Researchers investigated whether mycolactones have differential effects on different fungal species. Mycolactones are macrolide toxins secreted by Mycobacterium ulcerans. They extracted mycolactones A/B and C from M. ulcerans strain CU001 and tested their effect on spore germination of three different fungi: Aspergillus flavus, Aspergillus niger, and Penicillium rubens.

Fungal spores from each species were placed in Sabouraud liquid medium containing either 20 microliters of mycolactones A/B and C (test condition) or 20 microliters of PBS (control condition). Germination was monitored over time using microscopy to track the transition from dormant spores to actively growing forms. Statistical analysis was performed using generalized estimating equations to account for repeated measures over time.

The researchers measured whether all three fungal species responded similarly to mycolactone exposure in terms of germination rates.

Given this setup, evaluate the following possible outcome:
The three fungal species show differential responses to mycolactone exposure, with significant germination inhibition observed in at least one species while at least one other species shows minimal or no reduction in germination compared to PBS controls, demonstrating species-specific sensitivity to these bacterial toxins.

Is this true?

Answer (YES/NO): NO